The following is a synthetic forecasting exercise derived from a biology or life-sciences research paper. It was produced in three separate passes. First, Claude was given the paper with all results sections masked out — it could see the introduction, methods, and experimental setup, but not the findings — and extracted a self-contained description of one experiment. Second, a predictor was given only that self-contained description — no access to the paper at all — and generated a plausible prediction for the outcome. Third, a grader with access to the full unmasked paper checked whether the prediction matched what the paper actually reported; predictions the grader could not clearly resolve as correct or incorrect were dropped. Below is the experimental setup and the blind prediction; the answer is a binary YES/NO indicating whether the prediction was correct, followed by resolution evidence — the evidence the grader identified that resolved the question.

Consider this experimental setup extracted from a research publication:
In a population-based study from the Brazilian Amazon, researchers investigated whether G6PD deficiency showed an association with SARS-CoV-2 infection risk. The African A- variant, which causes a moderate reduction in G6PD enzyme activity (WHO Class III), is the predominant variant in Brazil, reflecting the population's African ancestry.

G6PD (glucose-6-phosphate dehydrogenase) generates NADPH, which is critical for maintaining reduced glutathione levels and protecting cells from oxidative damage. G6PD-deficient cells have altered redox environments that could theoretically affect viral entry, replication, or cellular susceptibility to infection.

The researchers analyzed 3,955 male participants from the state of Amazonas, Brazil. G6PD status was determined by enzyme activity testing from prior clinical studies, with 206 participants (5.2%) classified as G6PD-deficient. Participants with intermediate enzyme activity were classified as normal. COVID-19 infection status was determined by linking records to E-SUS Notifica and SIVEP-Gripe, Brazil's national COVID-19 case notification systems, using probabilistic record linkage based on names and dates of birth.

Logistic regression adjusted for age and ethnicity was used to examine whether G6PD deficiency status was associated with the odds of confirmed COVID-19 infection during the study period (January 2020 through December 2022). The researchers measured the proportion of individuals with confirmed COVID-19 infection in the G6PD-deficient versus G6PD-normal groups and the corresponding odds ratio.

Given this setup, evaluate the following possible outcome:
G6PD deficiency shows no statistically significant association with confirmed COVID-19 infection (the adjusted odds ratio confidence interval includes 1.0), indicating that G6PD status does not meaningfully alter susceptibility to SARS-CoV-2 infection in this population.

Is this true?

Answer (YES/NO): YES